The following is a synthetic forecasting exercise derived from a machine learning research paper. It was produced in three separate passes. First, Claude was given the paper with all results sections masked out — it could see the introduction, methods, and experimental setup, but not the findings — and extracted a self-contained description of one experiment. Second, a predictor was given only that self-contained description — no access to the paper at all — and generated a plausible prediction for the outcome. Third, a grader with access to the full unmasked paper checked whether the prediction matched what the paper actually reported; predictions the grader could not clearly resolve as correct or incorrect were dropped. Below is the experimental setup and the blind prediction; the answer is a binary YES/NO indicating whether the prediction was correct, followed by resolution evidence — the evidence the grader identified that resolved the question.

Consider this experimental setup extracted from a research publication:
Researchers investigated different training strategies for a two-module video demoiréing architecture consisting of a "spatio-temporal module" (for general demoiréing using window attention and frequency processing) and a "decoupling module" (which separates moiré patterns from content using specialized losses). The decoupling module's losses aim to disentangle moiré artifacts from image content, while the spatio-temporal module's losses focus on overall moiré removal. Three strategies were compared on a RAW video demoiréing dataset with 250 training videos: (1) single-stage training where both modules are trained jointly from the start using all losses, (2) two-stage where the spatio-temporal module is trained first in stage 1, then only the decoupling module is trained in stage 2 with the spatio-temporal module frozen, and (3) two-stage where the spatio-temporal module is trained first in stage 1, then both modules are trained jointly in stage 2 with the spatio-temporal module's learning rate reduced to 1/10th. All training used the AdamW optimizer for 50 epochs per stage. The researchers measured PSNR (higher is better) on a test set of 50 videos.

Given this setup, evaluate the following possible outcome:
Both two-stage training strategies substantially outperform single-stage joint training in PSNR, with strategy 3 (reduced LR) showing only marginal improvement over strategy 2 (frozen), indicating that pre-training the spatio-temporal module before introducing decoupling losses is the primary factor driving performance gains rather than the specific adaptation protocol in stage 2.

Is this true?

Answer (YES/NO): NO